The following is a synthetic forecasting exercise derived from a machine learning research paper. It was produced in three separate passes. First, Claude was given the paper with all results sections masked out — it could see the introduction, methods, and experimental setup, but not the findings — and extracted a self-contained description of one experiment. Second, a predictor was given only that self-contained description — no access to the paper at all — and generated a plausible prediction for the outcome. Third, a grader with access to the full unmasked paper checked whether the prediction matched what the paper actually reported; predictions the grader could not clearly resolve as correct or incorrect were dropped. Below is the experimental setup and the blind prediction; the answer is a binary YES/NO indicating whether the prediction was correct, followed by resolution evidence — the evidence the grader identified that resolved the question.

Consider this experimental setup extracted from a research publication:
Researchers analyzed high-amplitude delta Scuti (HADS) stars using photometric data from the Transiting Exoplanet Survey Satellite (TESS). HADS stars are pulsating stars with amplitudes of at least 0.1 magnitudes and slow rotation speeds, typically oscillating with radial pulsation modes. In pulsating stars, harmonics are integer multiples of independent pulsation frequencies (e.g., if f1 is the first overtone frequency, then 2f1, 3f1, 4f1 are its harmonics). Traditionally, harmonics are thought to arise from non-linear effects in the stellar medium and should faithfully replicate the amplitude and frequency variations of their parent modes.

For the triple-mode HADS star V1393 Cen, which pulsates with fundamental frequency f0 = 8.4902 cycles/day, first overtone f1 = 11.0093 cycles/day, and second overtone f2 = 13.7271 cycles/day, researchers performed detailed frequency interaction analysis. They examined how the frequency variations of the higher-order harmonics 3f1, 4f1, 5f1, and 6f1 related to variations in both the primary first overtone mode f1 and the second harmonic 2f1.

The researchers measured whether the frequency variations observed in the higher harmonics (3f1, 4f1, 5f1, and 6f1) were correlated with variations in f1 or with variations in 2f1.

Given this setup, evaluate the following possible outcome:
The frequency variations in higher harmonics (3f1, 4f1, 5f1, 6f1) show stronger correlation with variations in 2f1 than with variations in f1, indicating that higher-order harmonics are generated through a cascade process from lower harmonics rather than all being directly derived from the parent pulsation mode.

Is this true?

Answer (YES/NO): YES